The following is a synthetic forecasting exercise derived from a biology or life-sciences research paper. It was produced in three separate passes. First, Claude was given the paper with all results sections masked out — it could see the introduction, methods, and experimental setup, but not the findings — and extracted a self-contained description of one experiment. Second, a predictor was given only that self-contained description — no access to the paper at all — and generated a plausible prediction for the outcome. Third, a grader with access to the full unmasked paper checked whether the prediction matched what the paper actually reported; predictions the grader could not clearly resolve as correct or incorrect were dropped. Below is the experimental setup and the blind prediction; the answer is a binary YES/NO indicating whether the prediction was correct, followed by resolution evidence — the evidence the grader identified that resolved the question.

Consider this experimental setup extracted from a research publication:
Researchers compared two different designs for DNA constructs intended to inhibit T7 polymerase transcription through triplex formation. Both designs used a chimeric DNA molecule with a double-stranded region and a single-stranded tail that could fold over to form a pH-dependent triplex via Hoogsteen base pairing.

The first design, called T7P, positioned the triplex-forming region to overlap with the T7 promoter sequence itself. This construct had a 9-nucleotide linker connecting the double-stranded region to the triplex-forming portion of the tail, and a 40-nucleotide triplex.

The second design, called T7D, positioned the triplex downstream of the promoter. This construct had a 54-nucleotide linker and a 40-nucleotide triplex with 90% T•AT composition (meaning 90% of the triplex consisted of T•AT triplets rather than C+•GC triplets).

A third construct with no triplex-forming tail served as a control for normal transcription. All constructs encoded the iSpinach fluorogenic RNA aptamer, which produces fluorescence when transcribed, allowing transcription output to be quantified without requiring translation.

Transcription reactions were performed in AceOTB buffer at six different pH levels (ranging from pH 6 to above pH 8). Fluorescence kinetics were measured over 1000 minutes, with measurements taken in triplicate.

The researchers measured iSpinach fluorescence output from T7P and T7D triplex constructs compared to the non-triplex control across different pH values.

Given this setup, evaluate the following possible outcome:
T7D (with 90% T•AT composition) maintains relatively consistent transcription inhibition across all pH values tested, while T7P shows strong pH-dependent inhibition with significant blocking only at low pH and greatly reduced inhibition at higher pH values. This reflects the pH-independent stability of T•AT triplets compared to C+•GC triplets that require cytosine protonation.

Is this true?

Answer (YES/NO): NO